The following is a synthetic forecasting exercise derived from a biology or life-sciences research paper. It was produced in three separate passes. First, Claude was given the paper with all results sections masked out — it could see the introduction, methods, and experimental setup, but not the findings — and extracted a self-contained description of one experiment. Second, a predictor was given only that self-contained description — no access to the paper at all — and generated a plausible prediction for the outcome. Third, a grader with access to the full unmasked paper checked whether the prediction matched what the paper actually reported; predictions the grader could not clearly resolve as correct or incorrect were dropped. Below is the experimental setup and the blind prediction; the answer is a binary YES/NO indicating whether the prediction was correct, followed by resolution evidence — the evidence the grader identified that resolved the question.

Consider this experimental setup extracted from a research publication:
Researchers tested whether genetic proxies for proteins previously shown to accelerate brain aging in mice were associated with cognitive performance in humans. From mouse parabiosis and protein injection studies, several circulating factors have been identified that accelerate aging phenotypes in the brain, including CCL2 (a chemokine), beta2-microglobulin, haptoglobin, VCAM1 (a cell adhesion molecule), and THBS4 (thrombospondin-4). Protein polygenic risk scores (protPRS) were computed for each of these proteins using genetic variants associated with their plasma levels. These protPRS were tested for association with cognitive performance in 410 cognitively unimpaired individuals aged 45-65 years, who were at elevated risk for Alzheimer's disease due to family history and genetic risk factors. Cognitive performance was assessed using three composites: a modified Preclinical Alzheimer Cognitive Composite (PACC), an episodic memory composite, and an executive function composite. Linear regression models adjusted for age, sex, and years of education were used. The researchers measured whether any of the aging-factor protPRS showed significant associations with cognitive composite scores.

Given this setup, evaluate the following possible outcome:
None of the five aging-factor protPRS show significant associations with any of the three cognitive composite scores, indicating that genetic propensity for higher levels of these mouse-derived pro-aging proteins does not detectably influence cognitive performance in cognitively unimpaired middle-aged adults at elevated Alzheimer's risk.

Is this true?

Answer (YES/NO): YES